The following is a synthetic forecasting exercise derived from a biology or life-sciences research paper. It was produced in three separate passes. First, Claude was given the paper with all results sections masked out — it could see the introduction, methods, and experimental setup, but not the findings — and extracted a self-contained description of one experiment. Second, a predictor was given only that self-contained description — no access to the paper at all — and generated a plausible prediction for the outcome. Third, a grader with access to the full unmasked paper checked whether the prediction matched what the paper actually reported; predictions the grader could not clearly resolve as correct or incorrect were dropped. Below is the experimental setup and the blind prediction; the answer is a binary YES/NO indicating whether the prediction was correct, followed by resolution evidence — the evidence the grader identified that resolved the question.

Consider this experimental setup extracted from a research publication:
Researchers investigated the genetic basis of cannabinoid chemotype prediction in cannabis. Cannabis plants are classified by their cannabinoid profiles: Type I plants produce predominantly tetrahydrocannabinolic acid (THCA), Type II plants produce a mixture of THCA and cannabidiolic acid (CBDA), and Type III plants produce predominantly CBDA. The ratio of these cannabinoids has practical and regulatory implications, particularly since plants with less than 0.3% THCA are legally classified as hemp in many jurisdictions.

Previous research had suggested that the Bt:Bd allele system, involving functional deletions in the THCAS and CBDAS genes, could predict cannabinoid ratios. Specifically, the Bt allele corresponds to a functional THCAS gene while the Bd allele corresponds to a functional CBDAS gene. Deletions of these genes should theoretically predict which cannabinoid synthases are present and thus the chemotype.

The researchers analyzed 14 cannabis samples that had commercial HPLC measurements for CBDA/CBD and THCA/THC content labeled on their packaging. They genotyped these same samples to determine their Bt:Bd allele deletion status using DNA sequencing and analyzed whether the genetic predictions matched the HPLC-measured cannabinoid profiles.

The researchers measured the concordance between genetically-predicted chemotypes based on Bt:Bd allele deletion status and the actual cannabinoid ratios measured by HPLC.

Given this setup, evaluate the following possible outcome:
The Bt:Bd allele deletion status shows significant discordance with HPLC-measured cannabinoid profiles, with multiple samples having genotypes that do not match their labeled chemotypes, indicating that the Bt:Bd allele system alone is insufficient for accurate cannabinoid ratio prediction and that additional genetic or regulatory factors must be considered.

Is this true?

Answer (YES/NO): NO